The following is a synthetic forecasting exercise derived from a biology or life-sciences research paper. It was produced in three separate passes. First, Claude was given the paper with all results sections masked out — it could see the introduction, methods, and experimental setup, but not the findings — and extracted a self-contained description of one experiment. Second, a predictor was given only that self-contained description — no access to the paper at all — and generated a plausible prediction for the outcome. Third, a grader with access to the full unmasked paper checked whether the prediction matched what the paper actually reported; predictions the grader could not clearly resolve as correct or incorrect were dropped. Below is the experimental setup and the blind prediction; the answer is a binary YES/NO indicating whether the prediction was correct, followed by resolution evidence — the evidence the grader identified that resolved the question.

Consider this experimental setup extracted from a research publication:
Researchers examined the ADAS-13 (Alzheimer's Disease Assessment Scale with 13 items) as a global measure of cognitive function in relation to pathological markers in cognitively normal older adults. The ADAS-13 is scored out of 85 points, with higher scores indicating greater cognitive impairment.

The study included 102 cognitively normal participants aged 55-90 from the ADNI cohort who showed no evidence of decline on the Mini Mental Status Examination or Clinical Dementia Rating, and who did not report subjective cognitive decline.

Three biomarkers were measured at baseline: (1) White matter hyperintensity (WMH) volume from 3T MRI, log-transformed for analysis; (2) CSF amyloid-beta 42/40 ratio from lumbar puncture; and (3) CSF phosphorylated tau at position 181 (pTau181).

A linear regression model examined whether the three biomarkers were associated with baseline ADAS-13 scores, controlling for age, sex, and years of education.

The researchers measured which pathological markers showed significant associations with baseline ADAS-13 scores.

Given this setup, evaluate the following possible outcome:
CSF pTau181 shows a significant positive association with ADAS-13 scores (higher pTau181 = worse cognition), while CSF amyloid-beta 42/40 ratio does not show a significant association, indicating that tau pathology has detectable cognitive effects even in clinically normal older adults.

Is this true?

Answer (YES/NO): NO